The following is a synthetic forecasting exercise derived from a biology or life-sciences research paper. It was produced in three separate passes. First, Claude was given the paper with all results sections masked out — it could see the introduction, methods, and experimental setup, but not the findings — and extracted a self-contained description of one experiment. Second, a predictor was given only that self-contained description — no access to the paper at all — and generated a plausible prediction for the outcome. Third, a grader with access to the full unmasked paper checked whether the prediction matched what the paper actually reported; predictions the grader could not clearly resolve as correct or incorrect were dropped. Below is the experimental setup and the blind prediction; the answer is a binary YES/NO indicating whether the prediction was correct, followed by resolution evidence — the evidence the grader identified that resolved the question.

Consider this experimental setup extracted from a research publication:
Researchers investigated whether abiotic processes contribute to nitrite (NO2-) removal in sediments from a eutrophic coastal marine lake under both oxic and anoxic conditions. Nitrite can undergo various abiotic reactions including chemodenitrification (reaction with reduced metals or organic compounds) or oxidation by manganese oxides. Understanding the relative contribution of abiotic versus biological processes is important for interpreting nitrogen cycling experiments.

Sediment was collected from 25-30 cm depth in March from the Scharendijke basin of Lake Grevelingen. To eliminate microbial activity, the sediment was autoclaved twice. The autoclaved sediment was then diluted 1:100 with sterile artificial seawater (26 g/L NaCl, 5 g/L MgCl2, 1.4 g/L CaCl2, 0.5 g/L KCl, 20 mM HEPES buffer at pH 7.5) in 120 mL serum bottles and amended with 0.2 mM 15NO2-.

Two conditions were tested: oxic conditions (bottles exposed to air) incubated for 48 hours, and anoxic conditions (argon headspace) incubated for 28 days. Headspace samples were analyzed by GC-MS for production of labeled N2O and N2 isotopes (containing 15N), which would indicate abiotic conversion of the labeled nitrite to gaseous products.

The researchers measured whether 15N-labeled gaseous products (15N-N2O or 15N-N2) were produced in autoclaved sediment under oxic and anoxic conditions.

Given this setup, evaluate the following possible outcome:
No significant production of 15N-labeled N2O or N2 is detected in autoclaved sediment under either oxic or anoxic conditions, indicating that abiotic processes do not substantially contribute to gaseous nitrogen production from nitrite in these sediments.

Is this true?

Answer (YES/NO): YES